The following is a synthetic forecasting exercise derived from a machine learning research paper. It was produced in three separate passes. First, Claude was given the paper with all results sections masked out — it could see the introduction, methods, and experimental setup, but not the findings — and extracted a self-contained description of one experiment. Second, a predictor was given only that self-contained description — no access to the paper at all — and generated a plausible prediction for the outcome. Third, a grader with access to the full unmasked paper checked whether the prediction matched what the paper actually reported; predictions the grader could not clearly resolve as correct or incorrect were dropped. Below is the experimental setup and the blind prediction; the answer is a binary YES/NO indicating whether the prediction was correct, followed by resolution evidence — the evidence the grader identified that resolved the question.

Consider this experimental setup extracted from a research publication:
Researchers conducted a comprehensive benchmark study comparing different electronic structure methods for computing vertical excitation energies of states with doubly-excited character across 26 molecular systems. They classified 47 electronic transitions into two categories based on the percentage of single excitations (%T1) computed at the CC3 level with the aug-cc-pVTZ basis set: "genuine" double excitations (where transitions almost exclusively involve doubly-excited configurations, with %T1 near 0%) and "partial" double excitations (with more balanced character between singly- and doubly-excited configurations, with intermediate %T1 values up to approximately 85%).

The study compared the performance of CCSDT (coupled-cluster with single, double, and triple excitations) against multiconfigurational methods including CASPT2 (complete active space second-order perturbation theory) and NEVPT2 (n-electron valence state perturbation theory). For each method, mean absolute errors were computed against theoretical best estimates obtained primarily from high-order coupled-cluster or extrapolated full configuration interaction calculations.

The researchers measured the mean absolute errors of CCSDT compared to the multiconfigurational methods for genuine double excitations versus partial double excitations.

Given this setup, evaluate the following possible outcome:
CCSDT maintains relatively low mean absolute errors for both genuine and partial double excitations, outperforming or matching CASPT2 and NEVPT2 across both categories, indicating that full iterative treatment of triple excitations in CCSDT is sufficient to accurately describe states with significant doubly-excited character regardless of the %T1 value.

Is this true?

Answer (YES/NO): NO